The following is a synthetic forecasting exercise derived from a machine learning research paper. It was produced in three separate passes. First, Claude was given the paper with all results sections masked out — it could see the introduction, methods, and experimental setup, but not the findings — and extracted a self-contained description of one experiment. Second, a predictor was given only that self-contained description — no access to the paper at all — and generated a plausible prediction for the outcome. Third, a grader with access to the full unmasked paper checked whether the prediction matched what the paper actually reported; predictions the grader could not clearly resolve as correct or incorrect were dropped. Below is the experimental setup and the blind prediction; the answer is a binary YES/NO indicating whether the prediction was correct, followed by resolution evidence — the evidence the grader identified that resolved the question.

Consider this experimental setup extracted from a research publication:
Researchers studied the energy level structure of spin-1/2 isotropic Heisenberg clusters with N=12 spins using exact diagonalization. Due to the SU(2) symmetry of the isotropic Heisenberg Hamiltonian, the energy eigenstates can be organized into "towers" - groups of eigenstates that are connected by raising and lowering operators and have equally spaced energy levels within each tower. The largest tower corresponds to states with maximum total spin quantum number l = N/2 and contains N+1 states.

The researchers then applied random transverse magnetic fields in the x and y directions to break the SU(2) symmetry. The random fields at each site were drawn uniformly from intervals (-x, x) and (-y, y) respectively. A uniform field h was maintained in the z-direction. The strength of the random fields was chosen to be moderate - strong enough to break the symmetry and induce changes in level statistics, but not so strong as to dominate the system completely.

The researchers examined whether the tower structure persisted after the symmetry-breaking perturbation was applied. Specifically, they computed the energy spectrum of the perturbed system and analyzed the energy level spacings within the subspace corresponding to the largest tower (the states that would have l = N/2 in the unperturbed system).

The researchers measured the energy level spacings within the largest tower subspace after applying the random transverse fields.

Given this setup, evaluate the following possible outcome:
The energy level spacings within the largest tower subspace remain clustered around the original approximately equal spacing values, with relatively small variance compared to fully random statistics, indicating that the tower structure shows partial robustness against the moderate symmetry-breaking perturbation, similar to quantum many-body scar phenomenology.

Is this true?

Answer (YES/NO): YES